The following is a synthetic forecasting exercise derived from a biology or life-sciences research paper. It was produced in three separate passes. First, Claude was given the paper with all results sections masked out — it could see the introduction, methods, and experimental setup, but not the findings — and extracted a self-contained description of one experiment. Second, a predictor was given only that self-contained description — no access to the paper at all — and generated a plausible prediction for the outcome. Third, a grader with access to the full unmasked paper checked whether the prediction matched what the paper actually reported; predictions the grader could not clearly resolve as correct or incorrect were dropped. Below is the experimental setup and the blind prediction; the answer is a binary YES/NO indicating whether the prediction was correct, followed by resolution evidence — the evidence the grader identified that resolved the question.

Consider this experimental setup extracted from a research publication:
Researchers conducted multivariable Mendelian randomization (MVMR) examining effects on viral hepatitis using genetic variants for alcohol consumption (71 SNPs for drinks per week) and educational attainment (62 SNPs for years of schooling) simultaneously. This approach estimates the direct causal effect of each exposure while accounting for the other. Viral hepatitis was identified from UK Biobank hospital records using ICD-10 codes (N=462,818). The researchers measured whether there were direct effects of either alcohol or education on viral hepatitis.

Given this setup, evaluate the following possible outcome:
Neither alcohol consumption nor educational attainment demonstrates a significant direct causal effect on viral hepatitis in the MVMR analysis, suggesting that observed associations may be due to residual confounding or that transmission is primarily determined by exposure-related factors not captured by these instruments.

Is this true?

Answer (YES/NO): YES